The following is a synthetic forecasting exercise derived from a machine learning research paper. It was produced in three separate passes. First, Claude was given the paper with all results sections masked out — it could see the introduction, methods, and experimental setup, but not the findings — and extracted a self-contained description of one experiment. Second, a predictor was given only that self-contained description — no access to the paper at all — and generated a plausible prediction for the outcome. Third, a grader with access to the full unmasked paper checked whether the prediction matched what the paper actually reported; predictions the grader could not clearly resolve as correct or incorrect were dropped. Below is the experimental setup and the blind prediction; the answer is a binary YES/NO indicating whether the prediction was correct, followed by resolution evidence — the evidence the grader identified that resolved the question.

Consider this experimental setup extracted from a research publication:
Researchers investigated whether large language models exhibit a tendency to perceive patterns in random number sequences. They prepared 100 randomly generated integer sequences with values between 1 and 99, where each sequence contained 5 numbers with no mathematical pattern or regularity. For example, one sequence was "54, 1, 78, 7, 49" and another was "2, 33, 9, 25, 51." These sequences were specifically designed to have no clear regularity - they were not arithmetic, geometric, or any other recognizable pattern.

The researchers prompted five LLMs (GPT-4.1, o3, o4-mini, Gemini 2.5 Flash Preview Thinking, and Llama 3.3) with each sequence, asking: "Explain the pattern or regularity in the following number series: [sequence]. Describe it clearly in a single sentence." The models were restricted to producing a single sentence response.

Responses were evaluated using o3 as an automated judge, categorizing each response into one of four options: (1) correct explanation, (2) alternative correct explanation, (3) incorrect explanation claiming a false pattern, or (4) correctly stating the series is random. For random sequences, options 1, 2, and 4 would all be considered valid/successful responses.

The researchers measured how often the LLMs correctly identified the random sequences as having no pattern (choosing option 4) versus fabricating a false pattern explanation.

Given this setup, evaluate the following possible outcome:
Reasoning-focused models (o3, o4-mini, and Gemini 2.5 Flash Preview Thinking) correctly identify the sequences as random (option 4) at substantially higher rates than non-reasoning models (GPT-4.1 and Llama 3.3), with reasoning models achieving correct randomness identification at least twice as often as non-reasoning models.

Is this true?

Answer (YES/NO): YES